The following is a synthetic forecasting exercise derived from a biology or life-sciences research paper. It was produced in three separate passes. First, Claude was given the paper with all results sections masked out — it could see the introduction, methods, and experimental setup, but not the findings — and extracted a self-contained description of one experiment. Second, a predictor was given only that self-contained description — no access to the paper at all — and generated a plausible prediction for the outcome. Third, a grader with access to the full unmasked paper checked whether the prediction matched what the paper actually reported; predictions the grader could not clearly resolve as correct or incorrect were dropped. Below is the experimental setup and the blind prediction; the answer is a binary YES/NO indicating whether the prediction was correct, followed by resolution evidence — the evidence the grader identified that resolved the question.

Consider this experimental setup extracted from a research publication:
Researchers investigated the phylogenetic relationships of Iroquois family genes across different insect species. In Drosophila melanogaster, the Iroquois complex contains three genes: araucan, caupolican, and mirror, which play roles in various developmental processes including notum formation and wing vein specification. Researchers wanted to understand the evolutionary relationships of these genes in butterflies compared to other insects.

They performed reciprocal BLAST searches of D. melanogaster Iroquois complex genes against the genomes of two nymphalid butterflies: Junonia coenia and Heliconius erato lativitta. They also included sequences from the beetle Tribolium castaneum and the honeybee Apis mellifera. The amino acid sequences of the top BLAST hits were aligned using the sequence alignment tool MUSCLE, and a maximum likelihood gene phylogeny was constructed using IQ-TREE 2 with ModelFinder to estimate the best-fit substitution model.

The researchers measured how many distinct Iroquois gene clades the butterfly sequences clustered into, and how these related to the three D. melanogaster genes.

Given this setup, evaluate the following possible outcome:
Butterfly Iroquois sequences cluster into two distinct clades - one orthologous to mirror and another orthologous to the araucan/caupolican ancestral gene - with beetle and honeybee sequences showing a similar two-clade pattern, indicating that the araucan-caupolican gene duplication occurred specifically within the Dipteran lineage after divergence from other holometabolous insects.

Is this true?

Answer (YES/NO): YES